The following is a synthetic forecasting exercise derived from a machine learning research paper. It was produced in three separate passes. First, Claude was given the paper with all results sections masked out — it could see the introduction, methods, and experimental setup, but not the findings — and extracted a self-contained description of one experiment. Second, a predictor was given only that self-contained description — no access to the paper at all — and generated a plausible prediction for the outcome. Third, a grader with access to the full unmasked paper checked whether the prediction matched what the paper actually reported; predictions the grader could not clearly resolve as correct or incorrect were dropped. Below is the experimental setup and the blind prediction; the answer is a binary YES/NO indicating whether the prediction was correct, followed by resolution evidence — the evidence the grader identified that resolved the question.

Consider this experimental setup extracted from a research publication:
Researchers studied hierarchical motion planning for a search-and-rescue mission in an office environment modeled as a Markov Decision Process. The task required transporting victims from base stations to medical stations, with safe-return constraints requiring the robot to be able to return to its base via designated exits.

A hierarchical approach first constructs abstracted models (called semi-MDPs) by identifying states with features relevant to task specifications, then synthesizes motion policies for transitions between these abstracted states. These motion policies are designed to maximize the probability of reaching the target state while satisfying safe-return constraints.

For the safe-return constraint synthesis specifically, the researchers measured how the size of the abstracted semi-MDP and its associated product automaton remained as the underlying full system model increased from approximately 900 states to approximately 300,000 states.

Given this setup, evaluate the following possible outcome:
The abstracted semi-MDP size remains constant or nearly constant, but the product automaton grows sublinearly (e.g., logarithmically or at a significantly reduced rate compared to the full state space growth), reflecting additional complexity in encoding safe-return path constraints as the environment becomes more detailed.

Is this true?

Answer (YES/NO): NO